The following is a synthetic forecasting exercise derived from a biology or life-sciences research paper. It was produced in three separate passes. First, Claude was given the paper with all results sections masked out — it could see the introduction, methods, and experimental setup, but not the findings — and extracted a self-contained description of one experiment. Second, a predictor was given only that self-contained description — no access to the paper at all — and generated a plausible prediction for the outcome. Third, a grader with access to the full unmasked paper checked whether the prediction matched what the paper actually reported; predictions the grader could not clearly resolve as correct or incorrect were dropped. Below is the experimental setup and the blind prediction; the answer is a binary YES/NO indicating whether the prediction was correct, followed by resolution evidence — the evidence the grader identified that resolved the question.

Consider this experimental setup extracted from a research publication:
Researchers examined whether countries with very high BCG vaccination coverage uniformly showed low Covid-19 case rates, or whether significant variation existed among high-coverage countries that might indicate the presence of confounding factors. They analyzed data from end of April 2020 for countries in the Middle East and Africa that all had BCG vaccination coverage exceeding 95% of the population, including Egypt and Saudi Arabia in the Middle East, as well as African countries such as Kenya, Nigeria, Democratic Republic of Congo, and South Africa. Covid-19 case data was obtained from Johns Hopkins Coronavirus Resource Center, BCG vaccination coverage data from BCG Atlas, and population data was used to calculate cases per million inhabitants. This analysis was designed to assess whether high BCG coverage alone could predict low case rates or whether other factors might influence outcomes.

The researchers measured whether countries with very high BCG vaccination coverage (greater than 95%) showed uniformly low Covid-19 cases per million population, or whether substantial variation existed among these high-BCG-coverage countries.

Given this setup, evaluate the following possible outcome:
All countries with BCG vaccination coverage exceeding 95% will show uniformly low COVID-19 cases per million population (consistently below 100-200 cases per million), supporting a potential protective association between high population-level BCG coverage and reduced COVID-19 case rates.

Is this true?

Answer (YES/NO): NO